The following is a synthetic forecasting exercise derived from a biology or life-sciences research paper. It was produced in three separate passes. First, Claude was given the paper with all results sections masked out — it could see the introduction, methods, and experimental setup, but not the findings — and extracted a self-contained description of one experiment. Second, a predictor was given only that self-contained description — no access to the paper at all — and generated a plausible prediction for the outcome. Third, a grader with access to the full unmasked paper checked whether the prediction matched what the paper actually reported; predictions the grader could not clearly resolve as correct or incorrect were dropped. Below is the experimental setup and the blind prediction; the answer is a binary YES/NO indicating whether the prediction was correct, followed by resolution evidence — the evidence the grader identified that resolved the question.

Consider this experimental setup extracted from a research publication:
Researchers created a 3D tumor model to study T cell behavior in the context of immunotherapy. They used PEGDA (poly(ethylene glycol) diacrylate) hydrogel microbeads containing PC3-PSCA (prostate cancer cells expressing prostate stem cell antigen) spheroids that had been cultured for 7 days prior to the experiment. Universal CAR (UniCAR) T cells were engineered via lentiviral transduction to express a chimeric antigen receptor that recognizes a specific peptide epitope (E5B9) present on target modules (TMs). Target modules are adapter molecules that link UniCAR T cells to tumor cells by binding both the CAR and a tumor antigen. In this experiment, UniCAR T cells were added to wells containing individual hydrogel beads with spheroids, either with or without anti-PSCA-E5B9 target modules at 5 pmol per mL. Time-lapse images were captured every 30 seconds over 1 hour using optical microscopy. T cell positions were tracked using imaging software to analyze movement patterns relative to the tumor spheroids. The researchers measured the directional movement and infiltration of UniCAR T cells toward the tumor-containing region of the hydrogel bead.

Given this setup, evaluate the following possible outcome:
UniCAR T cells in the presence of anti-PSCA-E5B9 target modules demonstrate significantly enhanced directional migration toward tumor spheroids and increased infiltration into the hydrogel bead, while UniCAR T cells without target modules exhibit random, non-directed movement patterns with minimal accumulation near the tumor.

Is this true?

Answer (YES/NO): NO